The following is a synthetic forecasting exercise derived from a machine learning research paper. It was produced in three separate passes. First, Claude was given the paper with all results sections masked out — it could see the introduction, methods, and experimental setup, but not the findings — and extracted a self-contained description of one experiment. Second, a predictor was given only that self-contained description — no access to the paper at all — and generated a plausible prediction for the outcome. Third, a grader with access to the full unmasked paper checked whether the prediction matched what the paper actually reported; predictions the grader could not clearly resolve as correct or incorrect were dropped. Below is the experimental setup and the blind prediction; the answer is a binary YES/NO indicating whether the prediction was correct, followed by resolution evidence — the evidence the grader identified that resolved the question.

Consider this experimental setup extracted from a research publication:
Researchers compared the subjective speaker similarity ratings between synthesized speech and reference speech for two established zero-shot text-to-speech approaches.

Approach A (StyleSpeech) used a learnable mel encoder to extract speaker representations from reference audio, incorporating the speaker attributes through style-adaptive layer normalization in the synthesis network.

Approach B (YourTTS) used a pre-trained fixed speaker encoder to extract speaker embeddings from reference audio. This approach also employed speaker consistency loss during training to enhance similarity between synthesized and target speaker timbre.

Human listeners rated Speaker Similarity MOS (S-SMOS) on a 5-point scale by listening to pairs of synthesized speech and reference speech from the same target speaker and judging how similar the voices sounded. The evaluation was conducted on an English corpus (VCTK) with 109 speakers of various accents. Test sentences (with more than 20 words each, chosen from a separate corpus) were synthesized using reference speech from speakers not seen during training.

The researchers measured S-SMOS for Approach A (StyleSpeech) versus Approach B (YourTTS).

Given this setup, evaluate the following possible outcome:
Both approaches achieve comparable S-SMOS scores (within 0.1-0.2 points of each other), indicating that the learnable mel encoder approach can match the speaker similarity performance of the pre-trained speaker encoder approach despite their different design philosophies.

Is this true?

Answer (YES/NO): NO